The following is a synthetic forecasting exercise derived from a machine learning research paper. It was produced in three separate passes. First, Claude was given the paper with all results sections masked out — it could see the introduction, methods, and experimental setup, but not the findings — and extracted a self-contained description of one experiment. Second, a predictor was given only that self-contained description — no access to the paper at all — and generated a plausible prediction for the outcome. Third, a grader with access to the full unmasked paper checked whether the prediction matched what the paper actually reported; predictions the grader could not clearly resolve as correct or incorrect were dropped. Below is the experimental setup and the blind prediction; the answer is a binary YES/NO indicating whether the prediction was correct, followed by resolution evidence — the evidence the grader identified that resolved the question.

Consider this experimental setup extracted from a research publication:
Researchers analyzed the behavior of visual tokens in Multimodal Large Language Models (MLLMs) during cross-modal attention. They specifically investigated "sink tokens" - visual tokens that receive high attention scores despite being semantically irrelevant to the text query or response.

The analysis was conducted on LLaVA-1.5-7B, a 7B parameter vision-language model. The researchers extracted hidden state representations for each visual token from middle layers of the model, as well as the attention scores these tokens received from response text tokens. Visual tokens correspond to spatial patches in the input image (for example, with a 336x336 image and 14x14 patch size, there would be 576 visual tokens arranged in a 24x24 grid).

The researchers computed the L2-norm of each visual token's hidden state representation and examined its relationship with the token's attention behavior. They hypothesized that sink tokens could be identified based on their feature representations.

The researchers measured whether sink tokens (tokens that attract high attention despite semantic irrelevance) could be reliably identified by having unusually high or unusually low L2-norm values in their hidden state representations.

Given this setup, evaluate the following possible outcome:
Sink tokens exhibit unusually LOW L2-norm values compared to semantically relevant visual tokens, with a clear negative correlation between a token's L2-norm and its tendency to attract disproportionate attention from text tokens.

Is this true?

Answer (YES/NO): NO